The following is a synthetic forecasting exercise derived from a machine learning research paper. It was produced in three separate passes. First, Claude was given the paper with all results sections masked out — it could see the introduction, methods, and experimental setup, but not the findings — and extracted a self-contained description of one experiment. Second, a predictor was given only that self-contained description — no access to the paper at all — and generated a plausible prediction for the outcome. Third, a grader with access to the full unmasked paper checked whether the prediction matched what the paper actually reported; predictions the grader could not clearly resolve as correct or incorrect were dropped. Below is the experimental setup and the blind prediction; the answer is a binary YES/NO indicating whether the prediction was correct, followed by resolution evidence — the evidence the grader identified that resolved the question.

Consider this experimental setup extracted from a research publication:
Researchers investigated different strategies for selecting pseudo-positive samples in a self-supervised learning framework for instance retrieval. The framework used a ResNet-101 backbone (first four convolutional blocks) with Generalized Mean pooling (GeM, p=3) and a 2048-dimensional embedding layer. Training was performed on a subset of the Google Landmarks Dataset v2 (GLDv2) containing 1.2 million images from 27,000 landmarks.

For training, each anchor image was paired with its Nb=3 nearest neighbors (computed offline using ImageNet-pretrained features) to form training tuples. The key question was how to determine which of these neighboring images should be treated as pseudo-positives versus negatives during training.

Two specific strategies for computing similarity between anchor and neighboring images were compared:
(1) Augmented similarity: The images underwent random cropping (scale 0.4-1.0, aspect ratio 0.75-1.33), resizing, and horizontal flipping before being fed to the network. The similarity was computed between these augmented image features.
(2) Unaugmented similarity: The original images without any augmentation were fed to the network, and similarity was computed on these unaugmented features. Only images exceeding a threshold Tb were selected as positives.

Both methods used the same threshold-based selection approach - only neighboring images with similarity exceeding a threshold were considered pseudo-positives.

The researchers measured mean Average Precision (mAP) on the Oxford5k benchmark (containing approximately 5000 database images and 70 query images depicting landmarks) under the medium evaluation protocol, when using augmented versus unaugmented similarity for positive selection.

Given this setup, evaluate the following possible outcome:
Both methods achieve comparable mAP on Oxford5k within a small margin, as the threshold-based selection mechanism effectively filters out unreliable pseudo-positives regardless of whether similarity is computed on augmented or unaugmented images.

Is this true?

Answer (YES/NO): NO